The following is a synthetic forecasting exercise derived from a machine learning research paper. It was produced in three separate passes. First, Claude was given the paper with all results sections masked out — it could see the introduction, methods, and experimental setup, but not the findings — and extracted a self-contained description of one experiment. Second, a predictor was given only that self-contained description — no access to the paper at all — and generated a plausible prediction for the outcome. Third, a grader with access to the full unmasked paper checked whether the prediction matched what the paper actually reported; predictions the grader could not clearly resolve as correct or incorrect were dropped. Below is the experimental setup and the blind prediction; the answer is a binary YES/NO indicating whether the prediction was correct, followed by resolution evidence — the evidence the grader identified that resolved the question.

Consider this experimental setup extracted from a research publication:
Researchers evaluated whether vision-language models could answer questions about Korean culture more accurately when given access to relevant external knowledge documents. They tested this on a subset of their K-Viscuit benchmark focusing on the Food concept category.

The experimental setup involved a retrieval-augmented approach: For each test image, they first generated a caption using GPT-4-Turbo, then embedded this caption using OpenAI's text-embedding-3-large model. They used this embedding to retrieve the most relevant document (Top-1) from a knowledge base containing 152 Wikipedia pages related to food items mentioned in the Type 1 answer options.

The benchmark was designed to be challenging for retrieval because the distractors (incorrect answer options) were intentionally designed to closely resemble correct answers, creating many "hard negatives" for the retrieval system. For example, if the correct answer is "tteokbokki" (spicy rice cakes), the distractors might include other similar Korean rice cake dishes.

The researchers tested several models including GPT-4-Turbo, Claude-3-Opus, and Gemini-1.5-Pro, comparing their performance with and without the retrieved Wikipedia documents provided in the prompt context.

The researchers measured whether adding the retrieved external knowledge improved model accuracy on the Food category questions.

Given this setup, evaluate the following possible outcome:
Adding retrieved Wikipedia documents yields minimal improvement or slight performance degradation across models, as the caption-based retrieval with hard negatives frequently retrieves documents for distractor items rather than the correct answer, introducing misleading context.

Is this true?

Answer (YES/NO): NO